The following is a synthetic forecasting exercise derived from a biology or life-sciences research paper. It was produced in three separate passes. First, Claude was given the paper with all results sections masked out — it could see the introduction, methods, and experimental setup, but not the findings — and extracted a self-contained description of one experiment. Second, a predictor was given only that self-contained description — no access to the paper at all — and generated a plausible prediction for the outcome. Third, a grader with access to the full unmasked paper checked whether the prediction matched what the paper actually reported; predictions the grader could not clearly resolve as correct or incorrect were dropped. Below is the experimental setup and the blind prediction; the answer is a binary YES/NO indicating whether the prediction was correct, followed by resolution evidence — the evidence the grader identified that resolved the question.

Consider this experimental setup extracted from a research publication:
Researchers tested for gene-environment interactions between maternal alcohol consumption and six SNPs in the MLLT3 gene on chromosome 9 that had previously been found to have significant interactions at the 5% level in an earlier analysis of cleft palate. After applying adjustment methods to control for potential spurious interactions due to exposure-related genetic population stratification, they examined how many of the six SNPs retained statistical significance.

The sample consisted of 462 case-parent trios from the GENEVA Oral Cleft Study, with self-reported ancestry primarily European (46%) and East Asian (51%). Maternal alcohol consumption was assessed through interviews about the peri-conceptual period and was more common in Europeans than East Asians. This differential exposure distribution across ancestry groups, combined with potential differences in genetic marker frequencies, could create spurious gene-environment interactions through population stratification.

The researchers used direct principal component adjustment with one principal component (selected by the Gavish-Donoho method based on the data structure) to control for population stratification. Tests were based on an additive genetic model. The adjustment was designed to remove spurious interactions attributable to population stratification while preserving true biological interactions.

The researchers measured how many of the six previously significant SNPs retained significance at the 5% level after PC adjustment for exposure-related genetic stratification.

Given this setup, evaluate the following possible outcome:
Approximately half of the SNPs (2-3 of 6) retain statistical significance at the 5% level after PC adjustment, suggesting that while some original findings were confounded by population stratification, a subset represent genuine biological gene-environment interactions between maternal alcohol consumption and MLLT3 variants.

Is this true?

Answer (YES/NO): NO